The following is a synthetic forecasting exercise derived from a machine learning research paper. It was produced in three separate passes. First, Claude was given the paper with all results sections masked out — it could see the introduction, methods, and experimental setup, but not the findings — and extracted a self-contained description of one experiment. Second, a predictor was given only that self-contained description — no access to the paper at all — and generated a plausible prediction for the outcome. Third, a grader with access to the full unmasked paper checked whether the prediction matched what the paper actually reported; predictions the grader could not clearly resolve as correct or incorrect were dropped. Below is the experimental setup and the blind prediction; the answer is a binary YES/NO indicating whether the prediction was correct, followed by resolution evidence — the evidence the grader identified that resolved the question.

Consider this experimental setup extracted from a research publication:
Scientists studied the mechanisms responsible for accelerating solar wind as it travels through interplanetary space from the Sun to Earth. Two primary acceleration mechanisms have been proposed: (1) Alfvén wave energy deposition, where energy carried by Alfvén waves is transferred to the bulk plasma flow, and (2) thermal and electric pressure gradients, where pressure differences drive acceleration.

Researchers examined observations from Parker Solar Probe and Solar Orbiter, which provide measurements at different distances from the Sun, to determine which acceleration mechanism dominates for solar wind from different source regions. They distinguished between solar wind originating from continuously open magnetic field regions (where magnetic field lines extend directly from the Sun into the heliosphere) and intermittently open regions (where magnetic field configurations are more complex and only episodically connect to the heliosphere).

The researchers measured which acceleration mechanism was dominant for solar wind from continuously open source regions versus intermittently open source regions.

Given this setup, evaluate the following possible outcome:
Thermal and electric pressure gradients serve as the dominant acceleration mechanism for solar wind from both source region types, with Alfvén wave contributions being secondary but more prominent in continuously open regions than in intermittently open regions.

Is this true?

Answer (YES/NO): NO